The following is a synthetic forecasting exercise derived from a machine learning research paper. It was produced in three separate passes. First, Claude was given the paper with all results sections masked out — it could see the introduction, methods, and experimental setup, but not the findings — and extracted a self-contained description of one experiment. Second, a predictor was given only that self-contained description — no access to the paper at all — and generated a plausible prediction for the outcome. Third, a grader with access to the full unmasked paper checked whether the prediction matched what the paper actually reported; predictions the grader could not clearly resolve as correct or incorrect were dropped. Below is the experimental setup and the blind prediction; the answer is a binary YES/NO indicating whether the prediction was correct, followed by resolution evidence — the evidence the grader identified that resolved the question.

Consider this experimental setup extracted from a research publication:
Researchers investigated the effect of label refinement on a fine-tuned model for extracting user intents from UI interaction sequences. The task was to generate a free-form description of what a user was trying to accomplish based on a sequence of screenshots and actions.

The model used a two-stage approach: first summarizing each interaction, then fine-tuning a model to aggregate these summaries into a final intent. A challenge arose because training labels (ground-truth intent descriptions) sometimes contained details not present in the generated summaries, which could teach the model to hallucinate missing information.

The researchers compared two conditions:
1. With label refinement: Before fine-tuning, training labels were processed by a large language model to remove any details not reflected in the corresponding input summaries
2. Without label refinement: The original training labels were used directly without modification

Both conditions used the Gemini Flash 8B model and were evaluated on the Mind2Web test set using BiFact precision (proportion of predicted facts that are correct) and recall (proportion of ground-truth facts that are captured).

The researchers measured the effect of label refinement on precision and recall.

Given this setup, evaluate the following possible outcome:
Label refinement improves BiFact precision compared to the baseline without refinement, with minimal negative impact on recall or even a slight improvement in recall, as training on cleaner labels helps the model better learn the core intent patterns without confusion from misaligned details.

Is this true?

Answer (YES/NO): NO